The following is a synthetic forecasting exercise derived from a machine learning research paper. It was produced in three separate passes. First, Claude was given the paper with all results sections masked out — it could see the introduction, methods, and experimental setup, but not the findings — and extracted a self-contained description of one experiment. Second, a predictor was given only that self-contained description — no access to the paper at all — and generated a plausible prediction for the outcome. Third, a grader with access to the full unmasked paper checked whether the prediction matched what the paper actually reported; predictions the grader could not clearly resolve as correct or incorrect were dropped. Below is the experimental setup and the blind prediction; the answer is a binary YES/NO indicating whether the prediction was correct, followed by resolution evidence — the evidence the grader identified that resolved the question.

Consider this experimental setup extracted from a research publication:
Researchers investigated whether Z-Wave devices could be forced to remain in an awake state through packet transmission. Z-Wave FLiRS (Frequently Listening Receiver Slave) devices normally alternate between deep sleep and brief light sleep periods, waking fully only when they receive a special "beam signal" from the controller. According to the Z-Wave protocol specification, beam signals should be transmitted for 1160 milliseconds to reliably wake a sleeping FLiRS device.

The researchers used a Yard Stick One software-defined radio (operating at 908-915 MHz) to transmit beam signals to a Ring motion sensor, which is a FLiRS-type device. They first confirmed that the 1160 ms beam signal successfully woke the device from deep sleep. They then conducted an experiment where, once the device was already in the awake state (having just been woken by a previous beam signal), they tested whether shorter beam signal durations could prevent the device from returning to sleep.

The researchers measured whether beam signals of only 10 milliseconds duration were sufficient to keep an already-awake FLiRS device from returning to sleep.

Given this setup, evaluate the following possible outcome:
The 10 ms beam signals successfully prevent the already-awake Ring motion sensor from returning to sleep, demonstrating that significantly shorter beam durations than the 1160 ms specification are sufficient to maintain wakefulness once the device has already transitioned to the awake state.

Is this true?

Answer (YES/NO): YES